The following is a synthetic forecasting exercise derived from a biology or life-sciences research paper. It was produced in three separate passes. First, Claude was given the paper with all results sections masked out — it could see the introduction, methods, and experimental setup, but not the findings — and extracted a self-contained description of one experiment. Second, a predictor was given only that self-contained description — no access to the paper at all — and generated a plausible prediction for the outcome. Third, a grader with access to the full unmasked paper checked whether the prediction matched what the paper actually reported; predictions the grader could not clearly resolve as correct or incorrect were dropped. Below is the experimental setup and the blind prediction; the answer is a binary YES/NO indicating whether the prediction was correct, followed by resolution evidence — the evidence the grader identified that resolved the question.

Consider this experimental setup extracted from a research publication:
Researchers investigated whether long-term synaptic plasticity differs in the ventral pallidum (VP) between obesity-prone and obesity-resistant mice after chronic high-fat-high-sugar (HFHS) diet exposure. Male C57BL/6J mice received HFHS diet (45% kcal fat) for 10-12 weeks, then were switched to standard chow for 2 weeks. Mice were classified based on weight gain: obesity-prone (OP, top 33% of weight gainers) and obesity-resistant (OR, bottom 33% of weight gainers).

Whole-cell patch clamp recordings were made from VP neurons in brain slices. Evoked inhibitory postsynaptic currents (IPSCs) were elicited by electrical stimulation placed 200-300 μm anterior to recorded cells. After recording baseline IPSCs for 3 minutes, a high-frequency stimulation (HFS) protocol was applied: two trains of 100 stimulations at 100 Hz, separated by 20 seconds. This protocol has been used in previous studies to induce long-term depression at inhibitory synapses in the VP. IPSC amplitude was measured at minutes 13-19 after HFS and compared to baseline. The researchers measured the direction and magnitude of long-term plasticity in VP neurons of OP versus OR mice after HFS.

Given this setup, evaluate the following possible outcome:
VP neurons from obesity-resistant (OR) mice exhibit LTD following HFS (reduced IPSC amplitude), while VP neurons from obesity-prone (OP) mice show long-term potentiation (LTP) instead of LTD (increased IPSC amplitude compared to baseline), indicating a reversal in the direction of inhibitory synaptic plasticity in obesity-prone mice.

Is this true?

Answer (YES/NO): YES